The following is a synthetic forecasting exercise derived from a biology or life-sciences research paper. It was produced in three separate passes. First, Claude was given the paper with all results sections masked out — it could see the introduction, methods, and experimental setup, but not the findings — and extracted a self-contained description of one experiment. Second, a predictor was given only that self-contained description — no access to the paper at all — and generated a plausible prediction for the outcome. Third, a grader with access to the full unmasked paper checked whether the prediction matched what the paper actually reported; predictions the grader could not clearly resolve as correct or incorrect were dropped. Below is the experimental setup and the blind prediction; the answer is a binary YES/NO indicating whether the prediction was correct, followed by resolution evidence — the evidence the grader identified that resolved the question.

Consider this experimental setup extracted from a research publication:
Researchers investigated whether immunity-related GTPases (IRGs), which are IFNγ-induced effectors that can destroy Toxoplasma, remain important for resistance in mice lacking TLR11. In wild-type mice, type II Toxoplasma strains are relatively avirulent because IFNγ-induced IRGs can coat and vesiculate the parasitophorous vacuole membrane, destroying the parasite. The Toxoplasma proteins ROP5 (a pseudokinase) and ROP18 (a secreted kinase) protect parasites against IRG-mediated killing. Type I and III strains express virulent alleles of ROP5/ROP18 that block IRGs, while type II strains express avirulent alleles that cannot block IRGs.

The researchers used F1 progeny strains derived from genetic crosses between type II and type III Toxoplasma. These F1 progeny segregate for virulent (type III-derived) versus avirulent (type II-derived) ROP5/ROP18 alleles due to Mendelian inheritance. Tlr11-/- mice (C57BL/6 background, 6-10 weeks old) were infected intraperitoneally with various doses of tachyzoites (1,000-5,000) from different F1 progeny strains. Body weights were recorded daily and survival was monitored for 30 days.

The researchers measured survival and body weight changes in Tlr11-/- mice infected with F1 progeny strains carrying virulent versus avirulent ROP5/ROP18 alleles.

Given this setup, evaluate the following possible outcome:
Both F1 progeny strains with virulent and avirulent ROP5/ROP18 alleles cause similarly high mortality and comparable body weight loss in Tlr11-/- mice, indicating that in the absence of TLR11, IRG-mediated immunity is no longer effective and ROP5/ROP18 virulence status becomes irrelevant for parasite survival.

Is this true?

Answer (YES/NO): NO